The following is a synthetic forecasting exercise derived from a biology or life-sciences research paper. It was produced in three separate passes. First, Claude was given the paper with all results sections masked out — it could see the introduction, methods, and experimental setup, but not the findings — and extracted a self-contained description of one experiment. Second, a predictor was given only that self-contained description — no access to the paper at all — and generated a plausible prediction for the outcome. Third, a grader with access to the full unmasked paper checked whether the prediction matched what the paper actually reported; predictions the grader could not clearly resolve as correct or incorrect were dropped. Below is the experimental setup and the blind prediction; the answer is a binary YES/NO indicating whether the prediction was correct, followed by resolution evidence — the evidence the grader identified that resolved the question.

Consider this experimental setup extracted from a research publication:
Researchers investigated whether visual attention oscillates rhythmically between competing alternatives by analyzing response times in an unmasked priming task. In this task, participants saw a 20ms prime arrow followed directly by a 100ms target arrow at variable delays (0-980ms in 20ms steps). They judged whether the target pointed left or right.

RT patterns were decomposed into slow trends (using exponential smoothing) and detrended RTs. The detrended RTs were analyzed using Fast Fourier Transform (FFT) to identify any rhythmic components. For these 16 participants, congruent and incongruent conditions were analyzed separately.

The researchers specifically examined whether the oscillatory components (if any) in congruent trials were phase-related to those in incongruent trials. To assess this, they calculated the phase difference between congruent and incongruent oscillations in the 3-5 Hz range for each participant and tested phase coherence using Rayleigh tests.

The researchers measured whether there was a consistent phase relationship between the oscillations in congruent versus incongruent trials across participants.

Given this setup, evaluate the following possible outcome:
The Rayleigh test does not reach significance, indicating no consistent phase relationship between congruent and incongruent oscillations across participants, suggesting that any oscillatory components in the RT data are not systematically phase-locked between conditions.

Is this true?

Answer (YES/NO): YES